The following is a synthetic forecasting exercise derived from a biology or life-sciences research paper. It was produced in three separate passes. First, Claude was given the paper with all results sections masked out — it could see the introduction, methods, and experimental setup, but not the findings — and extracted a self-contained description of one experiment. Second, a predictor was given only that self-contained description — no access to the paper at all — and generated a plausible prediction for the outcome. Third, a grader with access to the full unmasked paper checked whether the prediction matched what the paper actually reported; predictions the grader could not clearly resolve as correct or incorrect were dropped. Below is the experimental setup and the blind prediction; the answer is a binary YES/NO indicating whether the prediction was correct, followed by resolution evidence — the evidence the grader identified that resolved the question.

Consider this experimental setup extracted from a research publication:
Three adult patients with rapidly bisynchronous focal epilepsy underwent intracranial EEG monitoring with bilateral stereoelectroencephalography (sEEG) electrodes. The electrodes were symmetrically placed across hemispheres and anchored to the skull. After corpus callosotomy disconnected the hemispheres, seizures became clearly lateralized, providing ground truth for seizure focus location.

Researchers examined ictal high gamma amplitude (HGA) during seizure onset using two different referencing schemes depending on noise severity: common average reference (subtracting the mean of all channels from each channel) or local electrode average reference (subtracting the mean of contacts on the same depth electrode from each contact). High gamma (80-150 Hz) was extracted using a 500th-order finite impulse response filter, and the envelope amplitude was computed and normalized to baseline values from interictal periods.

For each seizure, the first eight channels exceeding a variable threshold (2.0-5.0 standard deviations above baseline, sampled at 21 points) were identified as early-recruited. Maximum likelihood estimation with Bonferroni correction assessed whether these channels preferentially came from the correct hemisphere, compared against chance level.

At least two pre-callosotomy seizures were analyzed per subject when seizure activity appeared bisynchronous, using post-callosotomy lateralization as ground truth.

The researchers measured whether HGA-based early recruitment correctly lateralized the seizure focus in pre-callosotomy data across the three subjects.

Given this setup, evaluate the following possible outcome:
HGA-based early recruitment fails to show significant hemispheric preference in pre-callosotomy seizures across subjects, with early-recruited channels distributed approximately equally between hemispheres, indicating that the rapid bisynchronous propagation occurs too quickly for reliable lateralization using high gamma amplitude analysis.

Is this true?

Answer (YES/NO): NO